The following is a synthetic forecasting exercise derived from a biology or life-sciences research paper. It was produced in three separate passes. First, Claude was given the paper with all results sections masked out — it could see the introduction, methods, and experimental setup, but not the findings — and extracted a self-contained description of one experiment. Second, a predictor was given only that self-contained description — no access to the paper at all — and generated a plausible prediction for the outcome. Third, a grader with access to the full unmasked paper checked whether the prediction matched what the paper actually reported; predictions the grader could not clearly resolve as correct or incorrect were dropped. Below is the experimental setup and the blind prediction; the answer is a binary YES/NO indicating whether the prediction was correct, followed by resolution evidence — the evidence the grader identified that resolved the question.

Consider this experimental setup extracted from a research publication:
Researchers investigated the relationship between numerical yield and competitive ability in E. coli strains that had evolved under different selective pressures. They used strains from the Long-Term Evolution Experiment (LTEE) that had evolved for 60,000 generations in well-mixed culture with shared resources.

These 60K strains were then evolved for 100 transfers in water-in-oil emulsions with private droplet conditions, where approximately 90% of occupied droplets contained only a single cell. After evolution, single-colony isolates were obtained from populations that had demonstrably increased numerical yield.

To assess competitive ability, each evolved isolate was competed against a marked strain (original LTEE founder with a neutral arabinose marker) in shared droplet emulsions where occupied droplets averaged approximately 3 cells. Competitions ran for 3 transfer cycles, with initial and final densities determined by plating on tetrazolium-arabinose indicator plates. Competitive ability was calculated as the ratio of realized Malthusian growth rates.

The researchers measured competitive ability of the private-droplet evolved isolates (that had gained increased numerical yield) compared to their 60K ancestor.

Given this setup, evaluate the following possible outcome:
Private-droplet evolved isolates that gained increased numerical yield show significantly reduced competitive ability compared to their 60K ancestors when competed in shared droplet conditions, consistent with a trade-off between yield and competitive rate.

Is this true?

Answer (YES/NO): NO